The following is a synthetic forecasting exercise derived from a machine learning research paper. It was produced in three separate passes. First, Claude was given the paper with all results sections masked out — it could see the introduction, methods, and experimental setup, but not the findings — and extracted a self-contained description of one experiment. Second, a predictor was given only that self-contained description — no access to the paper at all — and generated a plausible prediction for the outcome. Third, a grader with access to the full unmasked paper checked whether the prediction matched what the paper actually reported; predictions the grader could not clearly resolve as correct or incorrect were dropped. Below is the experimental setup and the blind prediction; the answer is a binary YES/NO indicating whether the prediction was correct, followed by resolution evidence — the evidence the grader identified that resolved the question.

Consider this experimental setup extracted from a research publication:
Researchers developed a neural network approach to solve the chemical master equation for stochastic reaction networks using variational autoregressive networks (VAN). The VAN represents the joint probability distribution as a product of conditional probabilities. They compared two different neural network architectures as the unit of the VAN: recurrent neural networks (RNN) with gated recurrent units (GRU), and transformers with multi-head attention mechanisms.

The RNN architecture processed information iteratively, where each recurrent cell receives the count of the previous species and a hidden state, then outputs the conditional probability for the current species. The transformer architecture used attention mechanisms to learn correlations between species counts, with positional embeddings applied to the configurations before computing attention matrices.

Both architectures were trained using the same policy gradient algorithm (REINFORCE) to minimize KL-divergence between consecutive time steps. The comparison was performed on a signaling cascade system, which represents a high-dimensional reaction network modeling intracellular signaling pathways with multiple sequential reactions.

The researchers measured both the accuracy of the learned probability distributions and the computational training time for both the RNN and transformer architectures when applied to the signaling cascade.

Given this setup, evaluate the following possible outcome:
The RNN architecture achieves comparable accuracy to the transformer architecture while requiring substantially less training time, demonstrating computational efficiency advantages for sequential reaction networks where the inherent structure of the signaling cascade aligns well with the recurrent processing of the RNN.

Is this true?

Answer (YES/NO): YES